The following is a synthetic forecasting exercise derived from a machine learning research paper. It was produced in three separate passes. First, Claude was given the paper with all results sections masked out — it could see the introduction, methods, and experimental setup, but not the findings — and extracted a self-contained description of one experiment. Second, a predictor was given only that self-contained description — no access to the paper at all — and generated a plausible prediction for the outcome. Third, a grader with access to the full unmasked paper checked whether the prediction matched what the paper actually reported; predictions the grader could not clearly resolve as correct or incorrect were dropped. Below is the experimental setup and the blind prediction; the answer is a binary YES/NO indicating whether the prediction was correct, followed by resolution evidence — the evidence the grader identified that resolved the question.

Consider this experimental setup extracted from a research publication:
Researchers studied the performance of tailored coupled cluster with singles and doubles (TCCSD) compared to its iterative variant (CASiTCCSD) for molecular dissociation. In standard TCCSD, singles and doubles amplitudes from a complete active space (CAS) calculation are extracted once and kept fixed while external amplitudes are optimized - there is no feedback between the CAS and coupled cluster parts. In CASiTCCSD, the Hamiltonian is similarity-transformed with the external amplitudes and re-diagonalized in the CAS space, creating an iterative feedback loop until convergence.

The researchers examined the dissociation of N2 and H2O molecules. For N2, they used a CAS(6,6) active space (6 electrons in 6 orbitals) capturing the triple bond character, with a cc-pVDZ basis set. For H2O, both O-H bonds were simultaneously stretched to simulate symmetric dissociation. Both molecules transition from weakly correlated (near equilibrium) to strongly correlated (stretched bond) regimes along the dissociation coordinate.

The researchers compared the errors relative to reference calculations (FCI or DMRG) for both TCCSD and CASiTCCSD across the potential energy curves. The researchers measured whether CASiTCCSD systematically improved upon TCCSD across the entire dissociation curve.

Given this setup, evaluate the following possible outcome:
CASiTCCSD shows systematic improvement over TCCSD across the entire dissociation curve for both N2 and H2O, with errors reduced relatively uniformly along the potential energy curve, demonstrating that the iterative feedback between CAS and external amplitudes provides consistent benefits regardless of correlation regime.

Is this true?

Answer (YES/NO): NO